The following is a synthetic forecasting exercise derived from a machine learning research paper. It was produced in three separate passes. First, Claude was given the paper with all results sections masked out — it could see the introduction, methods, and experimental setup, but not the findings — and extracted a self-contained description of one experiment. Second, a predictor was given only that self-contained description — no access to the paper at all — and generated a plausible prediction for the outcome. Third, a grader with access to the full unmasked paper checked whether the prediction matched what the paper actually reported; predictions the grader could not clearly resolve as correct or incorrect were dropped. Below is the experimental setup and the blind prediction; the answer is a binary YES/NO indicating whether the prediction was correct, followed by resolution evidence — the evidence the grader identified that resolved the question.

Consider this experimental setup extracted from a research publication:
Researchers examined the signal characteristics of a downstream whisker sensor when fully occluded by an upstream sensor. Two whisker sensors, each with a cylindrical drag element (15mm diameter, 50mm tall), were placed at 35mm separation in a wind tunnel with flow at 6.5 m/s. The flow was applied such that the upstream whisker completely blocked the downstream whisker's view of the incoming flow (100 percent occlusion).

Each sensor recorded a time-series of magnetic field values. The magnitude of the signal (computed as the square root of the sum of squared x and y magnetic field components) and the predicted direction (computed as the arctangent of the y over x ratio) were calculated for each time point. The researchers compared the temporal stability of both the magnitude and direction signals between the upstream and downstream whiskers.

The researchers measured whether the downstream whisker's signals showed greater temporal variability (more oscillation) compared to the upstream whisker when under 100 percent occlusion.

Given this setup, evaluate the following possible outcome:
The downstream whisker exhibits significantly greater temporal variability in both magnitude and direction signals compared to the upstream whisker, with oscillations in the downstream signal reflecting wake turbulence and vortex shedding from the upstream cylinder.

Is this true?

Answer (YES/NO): YES